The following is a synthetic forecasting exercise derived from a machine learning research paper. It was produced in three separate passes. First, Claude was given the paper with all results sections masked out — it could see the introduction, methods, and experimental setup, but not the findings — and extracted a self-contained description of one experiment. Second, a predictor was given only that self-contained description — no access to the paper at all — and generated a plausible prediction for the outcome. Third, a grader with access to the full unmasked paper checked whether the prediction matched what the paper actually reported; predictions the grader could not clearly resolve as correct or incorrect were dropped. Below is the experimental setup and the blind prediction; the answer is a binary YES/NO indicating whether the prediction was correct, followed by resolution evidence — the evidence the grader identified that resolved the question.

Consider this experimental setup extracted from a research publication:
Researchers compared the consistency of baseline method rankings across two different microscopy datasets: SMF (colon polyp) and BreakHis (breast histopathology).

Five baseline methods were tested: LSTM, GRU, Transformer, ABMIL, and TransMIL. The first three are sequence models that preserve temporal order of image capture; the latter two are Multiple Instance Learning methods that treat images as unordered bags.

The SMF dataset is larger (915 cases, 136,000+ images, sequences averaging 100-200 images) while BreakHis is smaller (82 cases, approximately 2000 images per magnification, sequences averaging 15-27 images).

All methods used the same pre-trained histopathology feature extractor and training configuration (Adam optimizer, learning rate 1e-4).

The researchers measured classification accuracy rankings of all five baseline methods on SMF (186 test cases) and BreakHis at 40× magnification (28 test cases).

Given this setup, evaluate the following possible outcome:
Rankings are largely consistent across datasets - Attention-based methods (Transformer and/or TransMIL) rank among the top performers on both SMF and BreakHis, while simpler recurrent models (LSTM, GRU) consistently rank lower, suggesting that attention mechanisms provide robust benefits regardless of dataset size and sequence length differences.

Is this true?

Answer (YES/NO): NO